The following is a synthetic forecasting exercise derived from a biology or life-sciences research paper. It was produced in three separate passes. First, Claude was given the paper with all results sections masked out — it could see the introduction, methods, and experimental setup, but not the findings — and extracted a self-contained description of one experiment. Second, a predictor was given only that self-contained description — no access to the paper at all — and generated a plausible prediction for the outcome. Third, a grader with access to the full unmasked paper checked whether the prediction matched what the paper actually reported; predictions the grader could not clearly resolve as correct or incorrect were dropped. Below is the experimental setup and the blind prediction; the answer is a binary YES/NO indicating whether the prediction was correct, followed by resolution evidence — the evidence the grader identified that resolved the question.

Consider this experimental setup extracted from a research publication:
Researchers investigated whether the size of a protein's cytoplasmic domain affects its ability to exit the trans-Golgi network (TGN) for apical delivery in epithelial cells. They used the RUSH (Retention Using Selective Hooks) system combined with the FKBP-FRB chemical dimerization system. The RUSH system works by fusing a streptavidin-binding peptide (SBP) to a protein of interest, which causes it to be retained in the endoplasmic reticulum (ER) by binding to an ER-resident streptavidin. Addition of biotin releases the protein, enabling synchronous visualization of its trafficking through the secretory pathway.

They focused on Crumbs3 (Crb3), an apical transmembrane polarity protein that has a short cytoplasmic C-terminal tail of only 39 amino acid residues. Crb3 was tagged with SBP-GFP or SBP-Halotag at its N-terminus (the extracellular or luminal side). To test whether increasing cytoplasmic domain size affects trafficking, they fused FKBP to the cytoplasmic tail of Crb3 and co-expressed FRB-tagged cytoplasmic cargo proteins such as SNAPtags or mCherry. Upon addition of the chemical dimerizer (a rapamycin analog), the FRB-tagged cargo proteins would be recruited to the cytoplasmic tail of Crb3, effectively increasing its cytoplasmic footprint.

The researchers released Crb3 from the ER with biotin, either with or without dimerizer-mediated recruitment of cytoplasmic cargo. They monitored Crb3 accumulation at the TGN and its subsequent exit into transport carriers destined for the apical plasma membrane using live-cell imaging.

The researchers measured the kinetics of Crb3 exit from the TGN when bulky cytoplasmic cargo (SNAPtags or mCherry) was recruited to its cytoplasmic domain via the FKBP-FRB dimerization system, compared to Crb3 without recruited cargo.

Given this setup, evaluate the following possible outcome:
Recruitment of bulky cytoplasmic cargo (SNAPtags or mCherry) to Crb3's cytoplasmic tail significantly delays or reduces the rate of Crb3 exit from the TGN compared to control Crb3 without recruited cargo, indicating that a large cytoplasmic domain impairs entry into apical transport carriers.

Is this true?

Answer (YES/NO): YES